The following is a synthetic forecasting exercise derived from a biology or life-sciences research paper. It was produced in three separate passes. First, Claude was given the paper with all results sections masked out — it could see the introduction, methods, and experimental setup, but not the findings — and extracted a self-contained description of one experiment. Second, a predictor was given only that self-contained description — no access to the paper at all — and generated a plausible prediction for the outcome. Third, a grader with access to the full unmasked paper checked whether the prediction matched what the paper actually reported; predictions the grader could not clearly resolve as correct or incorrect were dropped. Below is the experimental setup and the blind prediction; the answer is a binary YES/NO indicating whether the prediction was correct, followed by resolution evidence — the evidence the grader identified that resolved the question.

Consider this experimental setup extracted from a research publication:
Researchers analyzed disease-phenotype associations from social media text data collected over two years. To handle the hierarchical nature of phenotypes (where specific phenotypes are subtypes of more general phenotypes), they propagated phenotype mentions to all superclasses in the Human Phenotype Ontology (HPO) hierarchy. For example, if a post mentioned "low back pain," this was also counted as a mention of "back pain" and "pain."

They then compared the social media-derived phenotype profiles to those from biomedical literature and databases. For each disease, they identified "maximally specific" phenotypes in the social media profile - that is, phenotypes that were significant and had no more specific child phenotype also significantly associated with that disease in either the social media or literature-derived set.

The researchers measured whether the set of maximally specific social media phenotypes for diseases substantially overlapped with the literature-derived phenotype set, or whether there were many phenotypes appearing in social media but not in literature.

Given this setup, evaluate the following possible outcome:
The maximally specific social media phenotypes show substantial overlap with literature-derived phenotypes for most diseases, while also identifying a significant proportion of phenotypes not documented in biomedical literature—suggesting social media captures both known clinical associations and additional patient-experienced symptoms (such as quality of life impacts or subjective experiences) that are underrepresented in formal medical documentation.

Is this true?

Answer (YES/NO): YES